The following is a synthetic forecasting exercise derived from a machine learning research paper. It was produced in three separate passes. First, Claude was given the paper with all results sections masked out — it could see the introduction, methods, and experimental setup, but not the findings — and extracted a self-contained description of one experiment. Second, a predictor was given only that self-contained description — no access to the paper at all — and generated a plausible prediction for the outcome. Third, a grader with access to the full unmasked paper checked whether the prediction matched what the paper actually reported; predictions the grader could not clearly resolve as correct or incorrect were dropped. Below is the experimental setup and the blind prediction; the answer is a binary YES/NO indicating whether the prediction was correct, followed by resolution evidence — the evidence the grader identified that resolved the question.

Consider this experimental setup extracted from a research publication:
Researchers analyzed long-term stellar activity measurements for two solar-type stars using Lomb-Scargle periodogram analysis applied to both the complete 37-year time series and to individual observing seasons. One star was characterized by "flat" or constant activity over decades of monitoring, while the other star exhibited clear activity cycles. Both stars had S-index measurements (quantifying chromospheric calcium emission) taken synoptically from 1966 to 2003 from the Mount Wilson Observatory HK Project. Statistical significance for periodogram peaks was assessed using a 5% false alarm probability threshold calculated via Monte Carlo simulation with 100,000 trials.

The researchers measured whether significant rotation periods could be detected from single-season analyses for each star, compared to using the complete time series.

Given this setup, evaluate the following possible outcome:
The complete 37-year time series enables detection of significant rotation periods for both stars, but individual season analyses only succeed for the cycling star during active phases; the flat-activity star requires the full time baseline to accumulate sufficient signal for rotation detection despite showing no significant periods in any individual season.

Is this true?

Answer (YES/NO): YES